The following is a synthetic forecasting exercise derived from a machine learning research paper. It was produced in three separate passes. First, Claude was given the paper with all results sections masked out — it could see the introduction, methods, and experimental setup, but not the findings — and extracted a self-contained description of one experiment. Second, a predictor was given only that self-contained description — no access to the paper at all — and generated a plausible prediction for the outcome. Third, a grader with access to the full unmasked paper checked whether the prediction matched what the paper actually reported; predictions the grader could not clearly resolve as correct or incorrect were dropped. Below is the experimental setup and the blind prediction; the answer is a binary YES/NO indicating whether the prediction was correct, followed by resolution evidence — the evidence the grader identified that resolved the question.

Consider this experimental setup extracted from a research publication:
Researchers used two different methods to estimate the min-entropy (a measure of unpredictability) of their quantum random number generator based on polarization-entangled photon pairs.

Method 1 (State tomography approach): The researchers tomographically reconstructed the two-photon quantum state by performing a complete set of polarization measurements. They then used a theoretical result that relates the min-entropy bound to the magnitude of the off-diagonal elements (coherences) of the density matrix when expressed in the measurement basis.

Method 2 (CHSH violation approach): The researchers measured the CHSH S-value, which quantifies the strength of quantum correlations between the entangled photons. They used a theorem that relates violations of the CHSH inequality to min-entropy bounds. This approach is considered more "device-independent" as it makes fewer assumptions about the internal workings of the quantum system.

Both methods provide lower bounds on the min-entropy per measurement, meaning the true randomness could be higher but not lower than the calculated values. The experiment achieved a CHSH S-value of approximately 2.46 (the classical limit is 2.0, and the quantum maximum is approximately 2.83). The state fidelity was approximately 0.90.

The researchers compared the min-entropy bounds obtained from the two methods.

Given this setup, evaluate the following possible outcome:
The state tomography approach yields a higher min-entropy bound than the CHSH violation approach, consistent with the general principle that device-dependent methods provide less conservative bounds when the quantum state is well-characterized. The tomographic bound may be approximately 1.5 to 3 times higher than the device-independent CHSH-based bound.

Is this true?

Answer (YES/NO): YES